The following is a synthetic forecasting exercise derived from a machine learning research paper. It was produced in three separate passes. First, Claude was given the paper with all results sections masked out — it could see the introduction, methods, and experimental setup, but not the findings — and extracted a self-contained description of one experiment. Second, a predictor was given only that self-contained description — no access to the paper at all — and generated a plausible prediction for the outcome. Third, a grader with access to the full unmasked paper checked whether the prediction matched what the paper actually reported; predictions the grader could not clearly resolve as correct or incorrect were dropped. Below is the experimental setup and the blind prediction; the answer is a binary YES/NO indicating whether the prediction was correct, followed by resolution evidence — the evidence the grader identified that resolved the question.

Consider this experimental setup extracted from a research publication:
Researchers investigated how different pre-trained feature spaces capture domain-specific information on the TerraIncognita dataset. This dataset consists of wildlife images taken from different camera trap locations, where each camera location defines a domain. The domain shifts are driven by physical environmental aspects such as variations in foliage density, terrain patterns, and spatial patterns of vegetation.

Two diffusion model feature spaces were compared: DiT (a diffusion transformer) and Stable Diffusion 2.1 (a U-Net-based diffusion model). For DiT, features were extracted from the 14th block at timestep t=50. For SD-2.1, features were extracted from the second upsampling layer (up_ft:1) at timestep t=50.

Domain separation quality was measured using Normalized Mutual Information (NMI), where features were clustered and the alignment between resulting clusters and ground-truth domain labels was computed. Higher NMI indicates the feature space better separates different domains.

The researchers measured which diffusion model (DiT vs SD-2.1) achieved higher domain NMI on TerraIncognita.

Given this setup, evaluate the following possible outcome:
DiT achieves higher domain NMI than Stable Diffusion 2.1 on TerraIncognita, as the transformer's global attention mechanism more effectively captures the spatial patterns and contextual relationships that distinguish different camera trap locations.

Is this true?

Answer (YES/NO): NO